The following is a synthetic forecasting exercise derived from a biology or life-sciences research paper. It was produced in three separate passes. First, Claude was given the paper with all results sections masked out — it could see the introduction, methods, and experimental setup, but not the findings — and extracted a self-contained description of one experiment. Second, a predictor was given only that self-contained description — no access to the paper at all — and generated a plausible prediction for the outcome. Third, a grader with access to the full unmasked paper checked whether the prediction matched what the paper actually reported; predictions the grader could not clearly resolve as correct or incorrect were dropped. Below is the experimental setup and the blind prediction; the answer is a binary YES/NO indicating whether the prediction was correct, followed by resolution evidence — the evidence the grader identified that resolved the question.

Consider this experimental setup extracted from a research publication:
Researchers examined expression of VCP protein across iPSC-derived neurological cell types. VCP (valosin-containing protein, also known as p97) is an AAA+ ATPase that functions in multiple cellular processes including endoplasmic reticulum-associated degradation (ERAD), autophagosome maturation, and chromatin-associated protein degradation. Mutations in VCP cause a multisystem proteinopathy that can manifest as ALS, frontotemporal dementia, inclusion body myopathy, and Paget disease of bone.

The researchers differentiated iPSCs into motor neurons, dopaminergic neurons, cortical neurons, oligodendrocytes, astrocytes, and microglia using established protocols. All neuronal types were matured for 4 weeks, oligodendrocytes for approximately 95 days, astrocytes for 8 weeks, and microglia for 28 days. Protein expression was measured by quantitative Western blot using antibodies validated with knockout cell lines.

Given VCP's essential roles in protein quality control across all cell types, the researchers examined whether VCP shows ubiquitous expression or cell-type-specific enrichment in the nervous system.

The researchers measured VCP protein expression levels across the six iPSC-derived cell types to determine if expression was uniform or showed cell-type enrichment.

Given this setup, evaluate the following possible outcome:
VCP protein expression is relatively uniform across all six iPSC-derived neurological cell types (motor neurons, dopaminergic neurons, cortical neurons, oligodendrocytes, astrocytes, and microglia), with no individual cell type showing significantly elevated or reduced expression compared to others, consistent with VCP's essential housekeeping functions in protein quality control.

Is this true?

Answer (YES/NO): YES